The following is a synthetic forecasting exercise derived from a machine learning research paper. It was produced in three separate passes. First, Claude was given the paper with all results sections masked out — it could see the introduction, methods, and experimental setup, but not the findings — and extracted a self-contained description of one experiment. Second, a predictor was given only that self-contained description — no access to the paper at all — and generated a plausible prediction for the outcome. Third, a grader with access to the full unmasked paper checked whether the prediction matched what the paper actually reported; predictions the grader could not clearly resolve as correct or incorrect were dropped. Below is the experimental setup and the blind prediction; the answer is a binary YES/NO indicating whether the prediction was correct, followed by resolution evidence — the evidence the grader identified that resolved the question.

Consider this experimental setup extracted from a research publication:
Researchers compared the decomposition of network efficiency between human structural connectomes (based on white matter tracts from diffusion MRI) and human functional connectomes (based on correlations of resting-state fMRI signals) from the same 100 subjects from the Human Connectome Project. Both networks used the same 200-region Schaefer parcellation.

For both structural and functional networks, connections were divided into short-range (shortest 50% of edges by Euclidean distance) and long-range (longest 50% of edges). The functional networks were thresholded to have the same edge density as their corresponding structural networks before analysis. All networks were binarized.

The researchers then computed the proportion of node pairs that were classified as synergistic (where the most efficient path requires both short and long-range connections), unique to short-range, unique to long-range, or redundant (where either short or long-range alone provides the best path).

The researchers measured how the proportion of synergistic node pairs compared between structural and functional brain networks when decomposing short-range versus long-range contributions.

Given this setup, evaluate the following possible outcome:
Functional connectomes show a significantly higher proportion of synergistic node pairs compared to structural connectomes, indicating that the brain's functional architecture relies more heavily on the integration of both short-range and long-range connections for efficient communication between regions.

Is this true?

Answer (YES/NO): YES